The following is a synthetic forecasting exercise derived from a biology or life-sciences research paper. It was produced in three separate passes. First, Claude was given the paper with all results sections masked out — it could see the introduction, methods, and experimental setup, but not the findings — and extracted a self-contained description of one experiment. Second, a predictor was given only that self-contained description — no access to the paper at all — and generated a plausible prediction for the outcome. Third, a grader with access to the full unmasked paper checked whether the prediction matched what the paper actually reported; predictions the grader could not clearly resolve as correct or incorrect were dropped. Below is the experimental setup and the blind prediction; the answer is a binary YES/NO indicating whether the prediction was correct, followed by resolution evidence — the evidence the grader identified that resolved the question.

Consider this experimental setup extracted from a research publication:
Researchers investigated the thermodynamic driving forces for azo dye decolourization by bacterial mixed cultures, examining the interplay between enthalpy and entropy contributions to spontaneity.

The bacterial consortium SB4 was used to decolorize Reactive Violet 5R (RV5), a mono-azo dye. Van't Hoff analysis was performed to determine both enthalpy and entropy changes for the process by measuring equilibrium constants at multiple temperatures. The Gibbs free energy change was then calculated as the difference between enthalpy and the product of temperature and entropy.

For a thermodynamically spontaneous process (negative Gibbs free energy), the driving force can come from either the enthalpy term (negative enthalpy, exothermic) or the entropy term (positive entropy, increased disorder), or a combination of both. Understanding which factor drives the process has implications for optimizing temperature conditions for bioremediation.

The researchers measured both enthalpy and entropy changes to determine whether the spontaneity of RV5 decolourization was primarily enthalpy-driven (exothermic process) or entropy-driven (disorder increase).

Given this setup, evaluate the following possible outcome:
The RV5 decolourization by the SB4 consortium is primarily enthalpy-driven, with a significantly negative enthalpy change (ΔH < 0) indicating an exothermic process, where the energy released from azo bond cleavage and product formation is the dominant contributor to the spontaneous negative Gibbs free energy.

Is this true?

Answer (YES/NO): NO